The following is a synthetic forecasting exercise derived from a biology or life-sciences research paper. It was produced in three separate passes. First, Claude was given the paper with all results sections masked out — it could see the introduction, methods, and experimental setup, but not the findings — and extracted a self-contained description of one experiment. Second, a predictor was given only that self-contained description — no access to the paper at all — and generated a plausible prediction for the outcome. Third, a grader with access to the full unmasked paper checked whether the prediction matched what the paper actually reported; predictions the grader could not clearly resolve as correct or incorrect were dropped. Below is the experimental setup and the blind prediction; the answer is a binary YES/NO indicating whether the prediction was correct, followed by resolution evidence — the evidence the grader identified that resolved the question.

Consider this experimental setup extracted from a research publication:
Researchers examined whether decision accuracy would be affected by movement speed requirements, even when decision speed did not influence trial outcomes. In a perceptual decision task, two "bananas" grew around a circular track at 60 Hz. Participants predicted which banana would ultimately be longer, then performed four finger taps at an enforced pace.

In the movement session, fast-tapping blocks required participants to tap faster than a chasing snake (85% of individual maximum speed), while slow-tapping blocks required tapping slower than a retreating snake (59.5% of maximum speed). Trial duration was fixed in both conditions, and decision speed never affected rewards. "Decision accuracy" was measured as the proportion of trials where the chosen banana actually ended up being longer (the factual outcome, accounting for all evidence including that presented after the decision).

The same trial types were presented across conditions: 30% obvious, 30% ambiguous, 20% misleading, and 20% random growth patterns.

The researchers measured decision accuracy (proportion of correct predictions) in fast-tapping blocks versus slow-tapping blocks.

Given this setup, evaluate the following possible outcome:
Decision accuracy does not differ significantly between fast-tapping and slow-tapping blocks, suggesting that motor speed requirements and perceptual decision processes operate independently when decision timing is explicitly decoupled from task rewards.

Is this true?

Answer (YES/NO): YES